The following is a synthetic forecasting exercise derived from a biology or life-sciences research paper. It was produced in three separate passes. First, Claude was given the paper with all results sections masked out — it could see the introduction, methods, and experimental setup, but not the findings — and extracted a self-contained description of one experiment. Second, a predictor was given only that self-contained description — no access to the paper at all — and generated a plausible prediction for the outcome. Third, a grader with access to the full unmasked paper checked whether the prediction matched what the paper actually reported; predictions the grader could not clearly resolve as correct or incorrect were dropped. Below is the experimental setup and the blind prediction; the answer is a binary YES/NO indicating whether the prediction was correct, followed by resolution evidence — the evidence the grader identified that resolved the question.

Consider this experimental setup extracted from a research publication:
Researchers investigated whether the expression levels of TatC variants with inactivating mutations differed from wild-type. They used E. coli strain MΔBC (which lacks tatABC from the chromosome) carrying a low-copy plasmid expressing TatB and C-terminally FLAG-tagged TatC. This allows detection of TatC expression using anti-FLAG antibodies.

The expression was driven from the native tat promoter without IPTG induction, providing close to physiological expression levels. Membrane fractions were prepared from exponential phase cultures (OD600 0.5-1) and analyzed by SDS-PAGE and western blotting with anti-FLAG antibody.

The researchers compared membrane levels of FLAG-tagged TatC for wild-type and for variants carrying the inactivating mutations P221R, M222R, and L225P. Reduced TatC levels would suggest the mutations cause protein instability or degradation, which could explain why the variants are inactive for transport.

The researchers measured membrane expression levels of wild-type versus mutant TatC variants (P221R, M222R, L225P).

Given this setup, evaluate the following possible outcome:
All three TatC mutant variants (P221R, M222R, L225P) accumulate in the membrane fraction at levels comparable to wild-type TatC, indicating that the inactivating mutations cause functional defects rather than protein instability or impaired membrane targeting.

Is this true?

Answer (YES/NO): YES